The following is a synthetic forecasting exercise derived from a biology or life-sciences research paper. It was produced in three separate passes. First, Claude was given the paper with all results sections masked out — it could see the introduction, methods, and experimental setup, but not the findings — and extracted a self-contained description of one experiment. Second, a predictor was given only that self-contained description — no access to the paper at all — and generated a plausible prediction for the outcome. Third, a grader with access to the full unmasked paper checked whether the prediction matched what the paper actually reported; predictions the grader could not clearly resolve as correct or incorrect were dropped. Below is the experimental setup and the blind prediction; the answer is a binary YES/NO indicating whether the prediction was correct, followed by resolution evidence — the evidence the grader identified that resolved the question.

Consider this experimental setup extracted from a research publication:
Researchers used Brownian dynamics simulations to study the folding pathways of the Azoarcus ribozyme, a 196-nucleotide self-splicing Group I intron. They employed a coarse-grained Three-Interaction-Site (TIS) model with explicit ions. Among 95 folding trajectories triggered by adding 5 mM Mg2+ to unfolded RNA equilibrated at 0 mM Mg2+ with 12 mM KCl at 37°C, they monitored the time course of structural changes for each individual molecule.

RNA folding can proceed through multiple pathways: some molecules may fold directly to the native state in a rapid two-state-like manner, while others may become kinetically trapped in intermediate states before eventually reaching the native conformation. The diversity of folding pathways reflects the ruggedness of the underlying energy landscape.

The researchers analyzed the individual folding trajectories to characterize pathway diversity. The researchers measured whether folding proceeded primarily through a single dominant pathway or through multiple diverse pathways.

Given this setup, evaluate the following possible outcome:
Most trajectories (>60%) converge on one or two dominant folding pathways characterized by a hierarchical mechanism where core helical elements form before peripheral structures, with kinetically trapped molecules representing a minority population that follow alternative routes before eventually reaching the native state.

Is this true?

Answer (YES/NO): NO